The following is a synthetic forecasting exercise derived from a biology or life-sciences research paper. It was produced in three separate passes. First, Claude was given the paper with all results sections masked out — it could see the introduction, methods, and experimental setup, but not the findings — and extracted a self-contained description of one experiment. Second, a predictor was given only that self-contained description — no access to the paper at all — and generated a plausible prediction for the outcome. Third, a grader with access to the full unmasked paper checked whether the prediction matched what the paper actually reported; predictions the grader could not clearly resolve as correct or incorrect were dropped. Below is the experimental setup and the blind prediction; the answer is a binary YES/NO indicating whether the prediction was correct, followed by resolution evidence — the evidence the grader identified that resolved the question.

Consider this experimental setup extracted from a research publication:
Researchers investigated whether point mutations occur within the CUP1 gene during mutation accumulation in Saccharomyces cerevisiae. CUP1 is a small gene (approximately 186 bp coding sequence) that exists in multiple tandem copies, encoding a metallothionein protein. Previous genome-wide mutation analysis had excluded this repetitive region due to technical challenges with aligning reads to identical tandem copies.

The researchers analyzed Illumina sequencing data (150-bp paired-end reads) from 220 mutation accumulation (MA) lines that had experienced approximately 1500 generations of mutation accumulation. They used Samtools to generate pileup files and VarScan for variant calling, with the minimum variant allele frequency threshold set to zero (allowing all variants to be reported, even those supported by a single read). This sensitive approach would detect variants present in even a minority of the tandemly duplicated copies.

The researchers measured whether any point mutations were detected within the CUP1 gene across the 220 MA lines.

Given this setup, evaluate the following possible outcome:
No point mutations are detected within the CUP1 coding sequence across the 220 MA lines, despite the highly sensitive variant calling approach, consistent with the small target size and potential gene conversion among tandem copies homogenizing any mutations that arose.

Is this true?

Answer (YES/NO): YES